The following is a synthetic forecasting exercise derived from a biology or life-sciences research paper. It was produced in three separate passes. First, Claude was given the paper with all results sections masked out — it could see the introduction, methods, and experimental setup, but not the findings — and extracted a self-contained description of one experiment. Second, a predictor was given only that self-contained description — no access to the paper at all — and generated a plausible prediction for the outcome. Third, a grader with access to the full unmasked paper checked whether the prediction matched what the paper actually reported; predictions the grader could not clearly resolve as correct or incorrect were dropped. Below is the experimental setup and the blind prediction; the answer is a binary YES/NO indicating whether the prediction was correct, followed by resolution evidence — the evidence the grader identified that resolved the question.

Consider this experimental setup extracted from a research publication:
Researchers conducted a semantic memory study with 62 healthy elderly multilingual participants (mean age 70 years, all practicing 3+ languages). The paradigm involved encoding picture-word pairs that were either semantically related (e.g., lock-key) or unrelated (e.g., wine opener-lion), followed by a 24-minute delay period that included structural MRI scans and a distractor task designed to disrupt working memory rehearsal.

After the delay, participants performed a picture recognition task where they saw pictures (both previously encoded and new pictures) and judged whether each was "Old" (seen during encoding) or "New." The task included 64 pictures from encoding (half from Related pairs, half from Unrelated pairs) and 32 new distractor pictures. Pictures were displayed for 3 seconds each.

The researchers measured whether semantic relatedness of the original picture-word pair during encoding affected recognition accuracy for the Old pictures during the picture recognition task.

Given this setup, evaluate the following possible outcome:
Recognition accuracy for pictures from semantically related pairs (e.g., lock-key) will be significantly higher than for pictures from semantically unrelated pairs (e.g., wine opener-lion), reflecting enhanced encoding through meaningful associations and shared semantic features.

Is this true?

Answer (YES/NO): YES